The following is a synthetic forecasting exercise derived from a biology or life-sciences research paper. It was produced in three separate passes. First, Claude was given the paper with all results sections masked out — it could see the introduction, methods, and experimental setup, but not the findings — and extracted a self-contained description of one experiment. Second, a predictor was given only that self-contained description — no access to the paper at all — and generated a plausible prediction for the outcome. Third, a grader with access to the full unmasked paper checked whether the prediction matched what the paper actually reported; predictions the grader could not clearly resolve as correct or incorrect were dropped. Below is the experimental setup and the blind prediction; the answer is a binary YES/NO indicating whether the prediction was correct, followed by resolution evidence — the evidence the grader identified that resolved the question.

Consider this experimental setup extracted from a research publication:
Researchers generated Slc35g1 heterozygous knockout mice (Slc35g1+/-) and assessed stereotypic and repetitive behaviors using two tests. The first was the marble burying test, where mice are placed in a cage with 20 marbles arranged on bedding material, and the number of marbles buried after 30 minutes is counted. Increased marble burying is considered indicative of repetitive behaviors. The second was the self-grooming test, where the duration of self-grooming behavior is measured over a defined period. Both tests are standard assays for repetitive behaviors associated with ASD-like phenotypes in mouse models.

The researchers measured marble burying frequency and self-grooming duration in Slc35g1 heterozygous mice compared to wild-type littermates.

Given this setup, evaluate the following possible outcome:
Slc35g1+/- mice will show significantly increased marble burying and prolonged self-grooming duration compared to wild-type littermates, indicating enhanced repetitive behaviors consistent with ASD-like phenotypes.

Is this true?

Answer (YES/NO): NO